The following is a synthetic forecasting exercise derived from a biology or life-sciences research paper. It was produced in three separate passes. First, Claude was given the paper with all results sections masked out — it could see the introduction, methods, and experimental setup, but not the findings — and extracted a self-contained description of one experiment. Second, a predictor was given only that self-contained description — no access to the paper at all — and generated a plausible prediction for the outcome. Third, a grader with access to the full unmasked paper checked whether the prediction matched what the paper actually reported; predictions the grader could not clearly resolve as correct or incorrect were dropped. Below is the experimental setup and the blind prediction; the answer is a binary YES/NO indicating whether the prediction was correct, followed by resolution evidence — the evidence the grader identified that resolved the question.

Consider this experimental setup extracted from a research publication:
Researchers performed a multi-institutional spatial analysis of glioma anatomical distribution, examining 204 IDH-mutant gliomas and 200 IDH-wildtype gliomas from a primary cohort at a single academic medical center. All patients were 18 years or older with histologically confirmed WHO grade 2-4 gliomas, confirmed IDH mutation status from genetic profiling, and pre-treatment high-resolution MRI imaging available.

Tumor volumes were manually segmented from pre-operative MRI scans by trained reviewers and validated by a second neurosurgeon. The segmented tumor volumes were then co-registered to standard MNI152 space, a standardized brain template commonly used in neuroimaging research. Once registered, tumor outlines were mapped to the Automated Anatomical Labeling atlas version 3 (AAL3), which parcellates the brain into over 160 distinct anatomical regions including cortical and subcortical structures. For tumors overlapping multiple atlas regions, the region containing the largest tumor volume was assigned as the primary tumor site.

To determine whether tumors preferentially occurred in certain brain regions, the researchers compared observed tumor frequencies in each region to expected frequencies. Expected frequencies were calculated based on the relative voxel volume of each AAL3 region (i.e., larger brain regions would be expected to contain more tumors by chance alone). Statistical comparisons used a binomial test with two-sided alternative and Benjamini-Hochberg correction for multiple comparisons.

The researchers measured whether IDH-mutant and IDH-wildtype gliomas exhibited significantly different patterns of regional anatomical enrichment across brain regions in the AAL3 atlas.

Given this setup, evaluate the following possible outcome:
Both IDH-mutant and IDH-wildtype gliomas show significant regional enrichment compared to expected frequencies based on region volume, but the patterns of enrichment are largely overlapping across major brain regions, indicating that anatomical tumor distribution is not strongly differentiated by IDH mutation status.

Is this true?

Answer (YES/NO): NO